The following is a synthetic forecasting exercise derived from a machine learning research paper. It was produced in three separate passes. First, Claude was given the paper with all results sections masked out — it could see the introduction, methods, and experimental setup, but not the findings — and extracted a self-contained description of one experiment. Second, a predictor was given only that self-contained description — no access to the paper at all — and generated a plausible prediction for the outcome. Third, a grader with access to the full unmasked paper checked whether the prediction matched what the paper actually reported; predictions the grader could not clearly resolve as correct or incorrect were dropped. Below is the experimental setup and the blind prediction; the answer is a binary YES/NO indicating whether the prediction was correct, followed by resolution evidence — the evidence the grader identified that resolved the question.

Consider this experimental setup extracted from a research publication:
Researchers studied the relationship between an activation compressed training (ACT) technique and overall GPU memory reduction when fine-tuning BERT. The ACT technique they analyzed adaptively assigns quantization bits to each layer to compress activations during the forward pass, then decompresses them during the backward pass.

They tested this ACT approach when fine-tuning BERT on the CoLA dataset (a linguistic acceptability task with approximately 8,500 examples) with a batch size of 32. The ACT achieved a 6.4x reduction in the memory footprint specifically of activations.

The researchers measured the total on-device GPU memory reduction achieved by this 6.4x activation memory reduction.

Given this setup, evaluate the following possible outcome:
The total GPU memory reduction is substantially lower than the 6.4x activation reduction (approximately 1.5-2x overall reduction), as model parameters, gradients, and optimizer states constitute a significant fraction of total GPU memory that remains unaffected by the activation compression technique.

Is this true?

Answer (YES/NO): NO